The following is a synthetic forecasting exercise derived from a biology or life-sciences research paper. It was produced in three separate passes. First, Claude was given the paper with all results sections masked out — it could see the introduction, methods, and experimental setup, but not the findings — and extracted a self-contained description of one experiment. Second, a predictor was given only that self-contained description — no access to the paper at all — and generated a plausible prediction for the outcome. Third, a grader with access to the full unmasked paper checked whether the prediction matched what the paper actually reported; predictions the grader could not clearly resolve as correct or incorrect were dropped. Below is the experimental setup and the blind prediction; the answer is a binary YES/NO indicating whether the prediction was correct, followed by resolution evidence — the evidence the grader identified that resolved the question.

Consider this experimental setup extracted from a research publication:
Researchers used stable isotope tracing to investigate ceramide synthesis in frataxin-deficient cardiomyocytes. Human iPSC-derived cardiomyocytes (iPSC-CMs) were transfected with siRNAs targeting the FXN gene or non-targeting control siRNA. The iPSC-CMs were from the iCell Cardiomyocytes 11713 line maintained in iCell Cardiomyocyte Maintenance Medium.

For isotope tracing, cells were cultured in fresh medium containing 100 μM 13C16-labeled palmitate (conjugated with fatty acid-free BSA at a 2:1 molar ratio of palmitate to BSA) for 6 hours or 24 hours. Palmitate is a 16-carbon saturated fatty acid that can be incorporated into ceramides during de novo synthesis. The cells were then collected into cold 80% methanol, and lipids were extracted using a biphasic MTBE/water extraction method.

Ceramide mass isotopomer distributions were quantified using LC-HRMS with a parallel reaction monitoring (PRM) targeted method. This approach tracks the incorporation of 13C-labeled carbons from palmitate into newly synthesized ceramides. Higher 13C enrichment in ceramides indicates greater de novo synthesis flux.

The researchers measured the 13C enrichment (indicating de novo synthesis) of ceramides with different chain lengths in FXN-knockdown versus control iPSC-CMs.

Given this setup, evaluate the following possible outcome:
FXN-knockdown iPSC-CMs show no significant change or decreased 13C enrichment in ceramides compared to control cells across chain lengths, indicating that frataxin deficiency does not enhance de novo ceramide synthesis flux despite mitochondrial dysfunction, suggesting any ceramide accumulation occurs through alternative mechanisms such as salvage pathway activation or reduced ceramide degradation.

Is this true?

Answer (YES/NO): YES